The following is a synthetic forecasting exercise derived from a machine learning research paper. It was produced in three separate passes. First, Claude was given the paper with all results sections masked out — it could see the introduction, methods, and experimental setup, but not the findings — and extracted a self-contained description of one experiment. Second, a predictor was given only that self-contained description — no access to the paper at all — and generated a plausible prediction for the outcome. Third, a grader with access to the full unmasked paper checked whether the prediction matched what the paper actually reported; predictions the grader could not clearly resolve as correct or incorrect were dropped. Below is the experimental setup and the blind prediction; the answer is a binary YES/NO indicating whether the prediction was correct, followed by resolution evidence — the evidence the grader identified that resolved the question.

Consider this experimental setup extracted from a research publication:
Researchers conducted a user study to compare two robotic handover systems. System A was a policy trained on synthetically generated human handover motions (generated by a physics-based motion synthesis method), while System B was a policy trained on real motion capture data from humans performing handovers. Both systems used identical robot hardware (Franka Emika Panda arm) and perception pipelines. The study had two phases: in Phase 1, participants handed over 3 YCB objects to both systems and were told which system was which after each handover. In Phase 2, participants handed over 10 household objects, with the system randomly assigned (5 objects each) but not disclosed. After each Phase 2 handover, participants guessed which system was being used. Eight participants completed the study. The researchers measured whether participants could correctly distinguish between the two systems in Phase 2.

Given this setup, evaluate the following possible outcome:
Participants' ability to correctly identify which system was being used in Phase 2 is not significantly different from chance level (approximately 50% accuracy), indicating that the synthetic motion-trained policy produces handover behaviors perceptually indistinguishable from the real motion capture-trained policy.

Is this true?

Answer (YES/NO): NO